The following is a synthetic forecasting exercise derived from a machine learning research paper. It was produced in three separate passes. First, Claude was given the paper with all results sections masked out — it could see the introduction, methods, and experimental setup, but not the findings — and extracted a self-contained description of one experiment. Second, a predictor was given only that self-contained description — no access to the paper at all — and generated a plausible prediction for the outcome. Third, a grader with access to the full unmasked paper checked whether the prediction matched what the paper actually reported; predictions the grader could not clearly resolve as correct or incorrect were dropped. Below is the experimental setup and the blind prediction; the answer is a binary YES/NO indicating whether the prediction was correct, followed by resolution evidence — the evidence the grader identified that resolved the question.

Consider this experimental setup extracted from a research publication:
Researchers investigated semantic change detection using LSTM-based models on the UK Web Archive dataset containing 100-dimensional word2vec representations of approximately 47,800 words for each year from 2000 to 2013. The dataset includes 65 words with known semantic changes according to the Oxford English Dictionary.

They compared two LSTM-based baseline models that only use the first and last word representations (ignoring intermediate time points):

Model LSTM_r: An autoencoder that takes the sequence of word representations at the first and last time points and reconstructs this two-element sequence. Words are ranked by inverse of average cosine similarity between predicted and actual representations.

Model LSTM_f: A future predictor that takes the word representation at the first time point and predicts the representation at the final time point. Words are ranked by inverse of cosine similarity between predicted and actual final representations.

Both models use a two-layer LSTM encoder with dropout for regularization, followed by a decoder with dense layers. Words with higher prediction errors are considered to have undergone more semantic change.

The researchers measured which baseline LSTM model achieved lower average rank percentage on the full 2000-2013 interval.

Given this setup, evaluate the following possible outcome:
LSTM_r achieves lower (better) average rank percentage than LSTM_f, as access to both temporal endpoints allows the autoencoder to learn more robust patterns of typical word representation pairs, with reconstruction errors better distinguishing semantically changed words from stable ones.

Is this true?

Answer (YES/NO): YES